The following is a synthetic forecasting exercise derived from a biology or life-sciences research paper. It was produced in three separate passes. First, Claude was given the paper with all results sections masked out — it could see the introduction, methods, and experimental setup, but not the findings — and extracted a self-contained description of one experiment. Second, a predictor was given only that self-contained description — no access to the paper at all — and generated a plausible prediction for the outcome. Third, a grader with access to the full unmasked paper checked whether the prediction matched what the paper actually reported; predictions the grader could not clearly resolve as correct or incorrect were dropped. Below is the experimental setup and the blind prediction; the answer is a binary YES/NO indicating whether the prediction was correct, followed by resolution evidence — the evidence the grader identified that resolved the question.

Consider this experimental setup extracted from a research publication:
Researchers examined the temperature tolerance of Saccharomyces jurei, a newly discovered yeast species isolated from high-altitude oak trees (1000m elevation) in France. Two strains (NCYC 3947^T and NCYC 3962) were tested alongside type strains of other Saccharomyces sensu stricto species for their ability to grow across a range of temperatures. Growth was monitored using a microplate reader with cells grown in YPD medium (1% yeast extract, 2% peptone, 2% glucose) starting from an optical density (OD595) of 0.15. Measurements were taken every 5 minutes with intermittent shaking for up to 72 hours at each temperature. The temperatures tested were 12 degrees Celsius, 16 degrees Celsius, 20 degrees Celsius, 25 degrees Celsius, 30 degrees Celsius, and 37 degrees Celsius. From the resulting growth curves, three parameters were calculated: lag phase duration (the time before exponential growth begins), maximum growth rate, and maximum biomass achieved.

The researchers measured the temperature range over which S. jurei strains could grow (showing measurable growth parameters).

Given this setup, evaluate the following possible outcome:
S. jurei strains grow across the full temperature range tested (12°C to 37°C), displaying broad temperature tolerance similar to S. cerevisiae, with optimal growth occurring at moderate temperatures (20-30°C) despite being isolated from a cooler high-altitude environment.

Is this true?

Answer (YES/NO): YES